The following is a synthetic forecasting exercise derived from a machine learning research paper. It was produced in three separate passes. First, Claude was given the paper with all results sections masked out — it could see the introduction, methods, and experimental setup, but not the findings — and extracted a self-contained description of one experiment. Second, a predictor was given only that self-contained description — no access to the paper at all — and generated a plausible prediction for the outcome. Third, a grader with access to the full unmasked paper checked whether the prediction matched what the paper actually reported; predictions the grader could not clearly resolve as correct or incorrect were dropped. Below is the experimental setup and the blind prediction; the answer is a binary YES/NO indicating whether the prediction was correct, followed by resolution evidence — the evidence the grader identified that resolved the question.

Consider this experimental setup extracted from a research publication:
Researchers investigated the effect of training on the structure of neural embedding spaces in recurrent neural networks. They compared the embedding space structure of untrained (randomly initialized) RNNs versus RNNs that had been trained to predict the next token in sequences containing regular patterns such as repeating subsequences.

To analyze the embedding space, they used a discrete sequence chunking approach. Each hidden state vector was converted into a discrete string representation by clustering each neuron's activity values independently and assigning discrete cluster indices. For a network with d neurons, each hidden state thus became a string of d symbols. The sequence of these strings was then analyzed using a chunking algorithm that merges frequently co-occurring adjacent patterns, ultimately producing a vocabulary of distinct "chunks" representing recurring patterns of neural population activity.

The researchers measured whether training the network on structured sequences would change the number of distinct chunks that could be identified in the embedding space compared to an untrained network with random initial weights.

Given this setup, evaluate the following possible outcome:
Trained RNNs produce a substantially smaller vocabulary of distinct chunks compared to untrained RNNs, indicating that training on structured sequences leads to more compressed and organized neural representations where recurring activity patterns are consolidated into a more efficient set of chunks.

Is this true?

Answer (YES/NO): NO